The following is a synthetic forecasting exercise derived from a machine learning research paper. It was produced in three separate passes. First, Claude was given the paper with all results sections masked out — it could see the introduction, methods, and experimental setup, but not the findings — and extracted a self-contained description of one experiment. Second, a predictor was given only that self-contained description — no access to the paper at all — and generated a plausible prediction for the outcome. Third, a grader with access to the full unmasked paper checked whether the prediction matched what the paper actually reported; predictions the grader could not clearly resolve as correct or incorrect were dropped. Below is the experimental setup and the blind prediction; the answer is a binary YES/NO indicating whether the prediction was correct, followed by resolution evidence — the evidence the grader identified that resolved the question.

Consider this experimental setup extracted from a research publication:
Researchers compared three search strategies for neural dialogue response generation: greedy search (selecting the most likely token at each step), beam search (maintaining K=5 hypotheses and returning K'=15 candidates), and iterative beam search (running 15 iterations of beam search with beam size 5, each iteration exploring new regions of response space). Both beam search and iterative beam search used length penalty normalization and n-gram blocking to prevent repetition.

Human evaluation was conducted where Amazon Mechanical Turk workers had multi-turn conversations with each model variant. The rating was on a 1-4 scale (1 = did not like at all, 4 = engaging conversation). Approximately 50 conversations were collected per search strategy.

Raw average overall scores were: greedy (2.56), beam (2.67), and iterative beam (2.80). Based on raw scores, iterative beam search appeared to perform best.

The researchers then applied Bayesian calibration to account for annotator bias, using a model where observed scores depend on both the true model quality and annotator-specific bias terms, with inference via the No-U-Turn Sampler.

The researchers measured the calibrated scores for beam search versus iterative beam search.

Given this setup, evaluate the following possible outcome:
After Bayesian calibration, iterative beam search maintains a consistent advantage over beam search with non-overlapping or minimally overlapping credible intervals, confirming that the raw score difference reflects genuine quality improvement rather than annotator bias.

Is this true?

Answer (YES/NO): NO